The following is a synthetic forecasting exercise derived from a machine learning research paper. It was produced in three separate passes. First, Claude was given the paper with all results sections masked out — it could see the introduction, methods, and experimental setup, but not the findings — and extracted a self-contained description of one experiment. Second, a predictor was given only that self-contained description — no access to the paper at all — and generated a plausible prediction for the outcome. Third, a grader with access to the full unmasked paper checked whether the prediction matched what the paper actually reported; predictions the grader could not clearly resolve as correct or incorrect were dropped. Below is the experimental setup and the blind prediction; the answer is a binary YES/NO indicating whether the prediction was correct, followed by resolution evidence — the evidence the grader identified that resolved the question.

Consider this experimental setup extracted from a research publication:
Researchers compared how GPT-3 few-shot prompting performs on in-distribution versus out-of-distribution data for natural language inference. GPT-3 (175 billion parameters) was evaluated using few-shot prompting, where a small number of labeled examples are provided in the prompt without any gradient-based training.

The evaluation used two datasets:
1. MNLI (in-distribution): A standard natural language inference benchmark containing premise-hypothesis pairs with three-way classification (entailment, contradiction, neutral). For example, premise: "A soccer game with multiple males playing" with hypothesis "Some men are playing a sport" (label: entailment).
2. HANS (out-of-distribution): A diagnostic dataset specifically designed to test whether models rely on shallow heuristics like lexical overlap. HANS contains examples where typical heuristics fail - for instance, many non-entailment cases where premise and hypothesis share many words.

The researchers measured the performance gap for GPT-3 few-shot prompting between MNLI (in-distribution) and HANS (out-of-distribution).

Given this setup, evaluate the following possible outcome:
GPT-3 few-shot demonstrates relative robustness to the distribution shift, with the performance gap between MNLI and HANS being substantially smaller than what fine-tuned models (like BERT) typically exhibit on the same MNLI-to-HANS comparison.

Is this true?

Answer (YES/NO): YES